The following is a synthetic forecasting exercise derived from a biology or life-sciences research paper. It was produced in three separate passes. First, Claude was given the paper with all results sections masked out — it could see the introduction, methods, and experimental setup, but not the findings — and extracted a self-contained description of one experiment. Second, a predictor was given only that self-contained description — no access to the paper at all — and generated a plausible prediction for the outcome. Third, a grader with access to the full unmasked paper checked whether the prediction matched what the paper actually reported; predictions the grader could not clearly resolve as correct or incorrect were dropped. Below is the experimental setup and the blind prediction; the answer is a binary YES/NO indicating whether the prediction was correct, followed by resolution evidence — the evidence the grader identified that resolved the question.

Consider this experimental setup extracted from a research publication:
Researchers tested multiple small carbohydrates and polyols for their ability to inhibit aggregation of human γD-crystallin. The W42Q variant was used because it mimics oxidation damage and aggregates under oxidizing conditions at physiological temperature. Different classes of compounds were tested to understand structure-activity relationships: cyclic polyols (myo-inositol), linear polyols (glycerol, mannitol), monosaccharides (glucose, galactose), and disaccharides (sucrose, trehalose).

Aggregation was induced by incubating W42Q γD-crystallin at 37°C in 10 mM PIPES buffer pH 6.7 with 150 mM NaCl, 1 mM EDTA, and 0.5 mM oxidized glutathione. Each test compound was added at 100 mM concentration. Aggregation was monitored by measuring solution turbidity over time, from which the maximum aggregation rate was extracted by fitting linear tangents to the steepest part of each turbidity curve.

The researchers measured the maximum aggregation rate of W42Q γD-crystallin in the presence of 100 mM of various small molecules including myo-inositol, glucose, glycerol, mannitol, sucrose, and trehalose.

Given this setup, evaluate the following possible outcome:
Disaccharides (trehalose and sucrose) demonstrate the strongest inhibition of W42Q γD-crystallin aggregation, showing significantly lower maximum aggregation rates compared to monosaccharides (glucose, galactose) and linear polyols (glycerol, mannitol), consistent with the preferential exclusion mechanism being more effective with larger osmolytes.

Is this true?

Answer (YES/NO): NO